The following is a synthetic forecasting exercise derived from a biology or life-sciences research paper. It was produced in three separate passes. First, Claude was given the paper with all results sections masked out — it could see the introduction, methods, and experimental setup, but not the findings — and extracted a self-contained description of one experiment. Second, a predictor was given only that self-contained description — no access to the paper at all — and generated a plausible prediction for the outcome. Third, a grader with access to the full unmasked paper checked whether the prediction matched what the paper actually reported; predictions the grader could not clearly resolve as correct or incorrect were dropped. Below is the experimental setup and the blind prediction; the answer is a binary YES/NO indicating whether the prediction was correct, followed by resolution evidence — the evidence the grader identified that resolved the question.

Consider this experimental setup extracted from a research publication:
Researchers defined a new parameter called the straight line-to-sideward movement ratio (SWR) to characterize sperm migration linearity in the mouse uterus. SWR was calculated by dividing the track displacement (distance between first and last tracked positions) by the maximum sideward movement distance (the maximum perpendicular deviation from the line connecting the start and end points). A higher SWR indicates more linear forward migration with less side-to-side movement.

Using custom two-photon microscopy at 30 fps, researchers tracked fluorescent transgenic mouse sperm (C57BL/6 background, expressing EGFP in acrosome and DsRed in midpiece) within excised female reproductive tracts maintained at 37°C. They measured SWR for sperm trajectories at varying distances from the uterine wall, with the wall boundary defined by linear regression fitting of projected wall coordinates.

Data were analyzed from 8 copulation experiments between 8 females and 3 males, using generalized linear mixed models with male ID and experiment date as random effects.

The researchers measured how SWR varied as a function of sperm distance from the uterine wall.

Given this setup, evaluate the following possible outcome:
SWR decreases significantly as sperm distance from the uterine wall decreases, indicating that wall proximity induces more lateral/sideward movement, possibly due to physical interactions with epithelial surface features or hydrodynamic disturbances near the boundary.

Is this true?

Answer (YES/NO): NO